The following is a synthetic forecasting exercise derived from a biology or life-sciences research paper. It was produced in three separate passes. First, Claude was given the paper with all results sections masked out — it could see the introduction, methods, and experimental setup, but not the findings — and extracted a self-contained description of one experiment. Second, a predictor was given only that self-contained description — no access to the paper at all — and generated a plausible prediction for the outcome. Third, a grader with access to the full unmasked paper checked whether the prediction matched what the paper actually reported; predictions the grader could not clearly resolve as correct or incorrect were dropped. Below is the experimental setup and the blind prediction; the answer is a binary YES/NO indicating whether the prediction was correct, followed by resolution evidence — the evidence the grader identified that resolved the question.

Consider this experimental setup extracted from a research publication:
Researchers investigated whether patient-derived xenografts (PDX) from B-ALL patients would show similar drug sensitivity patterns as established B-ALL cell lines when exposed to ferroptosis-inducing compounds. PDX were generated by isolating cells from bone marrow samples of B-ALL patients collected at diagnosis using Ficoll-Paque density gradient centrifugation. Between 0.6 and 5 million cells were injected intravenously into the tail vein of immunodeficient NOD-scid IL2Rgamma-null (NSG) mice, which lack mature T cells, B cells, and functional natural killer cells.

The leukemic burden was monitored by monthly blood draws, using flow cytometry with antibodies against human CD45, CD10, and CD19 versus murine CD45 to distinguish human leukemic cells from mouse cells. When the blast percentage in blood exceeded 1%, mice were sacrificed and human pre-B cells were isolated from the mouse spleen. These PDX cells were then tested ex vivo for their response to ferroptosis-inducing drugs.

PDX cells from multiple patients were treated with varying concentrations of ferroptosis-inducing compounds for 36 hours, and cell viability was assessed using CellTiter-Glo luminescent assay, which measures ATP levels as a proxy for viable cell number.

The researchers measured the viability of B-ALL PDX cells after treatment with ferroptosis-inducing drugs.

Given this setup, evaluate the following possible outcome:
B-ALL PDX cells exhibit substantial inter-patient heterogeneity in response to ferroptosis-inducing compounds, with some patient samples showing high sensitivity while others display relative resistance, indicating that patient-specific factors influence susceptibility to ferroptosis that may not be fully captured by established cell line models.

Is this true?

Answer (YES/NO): NO